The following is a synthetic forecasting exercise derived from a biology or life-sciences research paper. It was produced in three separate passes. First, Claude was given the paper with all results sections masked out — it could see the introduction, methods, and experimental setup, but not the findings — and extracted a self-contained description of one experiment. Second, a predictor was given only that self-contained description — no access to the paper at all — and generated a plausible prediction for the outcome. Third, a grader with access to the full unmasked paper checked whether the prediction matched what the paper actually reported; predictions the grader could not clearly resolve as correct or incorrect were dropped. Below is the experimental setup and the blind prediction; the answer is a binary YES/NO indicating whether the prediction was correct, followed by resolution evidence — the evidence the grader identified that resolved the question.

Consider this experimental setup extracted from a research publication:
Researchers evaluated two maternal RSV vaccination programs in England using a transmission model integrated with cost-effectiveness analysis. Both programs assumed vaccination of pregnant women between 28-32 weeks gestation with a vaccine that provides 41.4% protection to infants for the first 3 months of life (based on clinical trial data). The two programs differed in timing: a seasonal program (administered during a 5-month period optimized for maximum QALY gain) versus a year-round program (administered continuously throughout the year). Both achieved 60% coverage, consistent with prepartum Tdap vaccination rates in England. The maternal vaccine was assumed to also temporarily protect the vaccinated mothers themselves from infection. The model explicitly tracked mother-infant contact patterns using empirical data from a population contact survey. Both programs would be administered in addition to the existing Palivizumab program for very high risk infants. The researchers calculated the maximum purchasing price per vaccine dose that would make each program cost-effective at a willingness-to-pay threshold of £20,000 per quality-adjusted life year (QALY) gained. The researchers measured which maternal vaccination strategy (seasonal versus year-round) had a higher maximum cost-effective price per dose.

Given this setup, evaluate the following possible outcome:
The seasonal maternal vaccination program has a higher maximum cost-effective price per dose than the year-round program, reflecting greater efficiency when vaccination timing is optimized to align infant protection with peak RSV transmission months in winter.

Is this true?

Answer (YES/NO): YES